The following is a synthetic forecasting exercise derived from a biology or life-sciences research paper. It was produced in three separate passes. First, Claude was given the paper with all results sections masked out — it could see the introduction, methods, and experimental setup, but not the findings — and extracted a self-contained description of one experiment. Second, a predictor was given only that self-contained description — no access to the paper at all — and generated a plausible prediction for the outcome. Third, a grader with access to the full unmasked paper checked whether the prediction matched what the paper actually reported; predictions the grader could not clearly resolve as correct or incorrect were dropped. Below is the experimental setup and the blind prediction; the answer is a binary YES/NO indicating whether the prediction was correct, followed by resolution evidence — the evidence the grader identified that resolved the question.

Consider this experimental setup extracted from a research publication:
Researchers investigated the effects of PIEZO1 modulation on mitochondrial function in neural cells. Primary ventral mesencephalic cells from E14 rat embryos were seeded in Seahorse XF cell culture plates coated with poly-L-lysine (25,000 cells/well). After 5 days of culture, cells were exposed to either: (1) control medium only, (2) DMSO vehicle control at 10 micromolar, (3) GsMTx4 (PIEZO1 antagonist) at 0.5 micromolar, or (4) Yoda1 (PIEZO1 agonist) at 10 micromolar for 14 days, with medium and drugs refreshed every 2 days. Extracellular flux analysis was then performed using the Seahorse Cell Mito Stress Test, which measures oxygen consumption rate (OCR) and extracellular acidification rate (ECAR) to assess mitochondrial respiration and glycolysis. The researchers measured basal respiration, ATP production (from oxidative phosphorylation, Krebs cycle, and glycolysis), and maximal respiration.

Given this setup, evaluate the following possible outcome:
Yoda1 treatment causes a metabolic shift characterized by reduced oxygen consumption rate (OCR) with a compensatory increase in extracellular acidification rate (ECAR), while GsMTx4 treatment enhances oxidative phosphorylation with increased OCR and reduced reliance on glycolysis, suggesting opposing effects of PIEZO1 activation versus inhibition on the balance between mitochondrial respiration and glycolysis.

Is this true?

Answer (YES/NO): NO